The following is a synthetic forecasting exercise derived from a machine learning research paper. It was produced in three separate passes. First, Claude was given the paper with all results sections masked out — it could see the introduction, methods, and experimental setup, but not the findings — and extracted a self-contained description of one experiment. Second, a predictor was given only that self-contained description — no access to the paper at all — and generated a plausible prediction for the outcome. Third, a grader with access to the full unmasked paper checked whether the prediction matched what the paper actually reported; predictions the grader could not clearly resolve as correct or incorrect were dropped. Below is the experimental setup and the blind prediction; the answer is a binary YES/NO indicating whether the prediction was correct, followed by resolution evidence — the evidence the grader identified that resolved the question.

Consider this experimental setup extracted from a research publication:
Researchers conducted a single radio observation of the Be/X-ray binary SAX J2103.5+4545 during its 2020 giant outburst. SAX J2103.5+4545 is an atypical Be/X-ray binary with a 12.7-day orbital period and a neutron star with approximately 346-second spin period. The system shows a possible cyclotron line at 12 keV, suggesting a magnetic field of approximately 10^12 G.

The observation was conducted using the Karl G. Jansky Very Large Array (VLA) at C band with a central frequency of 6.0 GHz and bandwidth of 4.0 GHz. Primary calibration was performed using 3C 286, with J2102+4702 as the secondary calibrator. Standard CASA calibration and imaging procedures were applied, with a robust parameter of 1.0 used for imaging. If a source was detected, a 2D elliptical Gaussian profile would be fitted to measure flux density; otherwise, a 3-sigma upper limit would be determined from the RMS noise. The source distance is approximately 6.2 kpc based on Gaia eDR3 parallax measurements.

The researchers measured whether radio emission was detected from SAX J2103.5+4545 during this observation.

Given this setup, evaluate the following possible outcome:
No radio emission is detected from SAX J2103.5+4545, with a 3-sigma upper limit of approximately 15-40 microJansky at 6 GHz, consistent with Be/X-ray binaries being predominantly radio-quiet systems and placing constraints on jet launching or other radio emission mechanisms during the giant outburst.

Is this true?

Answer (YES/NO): YES